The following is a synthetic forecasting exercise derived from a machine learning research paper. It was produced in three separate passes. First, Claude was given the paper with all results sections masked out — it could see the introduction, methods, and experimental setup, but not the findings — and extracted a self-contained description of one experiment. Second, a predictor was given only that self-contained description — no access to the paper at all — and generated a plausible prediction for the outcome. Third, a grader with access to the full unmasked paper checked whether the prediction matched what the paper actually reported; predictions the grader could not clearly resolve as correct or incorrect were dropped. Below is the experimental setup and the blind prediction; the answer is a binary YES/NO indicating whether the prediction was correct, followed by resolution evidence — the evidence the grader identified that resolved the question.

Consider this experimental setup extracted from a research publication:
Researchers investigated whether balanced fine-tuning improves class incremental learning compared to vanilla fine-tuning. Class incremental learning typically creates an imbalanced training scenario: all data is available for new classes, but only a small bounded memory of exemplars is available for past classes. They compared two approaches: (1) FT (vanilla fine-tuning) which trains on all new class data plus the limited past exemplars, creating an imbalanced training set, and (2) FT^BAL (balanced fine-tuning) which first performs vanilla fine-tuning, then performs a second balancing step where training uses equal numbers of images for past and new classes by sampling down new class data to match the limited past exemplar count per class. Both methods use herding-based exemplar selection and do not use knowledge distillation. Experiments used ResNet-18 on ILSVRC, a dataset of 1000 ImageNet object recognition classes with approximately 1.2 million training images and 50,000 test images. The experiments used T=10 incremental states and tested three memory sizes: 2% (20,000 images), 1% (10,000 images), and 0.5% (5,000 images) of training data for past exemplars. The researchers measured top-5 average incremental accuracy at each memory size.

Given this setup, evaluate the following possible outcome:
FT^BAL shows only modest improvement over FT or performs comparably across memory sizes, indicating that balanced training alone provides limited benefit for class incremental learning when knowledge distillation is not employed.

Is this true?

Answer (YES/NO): NO